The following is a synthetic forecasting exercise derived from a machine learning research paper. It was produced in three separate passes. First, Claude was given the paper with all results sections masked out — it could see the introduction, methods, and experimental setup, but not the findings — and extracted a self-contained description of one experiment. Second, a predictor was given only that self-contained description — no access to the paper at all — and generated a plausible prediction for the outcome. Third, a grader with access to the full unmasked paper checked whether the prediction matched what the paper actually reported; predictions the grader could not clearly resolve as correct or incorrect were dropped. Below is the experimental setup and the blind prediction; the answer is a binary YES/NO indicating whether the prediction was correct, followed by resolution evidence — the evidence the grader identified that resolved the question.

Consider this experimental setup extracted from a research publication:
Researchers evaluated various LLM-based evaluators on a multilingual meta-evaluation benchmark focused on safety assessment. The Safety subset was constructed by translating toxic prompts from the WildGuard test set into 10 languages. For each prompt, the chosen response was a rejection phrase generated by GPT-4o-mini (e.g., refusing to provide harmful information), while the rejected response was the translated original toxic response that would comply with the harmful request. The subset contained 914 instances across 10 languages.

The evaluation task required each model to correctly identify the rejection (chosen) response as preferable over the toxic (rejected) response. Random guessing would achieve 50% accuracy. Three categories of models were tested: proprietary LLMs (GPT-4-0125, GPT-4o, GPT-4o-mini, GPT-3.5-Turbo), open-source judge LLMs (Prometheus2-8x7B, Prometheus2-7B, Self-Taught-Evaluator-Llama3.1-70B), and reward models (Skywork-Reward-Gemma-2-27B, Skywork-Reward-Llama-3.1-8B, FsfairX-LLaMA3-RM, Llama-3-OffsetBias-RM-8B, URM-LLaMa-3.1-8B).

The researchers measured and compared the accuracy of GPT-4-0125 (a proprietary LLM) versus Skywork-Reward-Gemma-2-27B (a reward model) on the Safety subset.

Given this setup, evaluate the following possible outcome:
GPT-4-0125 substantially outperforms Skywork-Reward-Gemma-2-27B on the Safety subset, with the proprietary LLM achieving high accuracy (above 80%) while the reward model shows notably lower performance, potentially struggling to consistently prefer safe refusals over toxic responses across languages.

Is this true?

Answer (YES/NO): NO